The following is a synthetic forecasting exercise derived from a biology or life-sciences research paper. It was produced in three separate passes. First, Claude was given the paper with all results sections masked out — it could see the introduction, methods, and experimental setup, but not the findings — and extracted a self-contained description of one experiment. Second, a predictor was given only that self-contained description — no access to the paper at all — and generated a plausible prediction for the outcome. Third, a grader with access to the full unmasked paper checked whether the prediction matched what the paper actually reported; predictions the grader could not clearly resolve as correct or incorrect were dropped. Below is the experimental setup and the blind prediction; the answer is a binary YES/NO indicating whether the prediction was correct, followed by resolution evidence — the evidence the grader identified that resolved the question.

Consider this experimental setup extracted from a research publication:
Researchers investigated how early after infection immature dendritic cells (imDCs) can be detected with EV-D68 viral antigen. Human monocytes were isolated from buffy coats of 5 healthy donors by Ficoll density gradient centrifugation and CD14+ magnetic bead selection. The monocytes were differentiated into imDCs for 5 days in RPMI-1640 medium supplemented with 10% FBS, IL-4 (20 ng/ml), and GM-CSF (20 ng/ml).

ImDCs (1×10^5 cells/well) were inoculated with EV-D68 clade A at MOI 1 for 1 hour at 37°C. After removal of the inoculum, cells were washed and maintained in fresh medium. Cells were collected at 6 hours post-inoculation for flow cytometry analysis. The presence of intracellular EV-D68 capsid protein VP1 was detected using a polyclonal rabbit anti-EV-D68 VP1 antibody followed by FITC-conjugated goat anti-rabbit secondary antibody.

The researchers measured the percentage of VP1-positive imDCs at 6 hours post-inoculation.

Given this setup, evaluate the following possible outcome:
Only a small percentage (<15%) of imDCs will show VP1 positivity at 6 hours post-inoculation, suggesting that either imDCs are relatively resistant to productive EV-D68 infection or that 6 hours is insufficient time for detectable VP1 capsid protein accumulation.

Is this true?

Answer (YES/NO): YES